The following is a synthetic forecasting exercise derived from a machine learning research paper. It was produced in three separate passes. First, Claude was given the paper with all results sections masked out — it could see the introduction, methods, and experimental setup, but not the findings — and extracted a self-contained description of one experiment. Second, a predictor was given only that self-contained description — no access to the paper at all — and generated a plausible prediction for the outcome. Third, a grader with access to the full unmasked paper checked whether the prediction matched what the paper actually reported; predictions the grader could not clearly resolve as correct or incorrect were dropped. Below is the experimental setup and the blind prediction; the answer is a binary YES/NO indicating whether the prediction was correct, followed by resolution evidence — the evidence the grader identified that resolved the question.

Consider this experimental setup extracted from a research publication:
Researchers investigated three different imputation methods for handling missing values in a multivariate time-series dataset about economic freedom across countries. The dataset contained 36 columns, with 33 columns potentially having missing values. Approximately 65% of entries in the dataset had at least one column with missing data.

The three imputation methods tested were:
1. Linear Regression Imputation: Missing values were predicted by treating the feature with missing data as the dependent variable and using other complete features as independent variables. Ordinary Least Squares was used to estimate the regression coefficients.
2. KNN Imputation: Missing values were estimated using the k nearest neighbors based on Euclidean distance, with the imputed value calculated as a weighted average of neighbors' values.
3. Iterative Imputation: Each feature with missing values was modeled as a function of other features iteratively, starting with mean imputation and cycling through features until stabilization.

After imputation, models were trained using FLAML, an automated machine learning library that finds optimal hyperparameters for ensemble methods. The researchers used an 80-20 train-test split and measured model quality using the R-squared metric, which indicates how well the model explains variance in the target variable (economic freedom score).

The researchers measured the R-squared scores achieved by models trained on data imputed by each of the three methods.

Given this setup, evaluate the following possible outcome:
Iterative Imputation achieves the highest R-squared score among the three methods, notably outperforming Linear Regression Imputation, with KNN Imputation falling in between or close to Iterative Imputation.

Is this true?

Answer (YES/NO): NO